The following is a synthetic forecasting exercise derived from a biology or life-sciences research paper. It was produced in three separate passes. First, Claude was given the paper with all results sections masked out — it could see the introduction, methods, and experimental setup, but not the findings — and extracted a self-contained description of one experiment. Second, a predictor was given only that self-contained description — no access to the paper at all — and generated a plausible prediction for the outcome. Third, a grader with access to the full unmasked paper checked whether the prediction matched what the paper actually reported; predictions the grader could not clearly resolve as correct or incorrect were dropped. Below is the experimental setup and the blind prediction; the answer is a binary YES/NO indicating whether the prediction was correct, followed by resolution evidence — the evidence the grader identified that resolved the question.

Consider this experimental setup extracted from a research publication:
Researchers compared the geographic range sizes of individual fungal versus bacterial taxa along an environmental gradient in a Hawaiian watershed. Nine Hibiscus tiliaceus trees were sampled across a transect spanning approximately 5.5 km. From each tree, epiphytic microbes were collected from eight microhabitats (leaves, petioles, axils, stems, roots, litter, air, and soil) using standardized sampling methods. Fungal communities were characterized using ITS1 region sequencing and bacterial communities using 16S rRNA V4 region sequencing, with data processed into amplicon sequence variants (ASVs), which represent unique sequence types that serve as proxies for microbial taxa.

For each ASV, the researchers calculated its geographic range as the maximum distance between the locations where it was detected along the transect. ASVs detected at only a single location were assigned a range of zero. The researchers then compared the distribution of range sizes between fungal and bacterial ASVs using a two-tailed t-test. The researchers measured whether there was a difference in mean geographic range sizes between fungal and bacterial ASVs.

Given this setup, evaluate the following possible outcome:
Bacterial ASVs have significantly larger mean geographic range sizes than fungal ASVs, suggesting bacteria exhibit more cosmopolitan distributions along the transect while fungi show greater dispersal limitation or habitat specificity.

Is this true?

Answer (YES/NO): YES